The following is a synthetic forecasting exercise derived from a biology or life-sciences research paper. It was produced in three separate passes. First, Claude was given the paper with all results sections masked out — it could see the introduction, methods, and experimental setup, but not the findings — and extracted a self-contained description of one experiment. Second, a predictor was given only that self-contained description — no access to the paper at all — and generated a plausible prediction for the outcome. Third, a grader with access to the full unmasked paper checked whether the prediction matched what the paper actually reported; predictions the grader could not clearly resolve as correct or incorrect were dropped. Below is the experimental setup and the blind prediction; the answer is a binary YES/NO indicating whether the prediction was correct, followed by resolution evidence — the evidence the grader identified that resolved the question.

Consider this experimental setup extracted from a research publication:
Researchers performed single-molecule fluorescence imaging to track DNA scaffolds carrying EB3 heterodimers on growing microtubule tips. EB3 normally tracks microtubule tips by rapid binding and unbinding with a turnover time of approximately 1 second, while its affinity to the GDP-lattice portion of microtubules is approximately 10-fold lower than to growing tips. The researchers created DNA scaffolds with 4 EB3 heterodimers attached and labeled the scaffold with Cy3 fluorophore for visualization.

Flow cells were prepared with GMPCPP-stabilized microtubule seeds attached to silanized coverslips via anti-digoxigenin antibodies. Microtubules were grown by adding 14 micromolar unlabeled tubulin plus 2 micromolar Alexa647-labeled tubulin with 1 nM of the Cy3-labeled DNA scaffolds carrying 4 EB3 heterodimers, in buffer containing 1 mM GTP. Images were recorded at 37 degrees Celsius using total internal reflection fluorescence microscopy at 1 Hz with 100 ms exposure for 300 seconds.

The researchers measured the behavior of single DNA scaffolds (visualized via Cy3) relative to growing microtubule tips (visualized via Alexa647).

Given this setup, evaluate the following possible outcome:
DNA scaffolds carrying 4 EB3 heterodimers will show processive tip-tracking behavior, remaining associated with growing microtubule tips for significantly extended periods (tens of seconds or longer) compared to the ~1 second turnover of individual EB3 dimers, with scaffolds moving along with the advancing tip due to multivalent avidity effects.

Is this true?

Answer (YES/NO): YES